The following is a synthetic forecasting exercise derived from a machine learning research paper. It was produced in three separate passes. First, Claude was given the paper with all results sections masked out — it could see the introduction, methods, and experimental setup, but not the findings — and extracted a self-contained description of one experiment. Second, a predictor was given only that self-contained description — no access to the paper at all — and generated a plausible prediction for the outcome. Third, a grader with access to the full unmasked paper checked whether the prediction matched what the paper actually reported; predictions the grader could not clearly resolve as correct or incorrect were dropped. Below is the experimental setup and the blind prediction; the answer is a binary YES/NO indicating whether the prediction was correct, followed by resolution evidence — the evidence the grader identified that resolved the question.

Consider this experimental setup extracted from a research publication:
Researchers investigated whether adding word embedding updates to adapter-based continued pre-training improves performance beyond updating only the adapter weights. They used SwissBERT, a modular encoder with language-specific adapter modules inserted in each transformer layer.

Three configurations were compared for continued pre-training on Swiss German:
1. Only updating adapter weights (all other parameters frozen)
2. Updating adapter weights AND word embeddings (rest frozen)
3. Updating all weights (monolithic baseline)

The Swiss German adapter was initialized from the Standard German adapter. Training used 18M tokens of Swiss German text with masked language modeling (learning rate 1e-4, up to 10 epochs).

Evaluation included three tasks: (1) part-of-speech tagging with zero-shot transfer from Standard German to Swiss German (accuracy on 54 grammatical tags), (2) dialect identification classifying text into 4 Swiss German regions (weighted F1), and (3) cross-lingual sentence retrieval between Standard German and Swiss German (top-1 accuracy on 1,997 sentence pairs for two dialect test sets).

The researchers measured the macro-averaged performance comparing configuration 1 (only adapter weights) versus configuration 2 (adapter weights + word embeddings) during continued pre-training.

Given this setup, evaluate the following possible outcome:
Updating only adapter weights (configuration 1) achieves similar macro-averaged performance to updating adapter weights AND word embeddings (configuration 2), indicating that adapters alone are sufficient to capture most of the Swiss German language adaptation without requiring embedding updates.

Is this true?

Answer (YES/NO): YES